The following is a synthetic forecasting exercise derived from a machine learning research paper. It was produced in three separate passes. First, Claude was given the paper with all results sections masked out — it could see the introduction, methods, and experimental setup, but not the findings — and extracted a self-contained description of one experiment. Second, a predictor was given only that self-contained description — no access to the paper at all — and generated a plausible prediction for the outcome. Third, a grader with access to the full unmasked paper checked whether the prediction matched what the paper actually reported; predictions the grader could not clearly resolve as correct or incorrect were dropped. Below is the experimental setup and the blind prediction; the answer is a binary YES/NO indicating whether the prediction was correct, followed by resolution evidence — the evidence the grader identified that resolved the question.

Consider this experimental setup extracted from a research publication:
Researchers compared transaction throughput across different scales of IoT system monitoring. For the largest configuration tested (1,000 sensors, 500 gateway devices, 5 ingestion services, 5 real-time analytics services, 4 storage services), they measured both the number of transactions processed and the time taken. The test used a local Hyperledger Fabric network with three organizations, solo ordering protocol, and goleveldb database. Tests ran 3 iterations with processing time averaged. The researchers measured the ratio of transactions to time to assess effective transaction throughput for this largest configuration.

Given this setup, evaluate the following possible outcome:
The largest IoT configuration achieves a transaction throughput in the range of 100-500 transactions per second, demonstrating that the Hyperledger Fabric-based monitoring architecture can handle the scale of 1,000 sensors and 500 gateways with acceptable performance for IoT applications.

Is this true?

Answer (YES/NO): NO